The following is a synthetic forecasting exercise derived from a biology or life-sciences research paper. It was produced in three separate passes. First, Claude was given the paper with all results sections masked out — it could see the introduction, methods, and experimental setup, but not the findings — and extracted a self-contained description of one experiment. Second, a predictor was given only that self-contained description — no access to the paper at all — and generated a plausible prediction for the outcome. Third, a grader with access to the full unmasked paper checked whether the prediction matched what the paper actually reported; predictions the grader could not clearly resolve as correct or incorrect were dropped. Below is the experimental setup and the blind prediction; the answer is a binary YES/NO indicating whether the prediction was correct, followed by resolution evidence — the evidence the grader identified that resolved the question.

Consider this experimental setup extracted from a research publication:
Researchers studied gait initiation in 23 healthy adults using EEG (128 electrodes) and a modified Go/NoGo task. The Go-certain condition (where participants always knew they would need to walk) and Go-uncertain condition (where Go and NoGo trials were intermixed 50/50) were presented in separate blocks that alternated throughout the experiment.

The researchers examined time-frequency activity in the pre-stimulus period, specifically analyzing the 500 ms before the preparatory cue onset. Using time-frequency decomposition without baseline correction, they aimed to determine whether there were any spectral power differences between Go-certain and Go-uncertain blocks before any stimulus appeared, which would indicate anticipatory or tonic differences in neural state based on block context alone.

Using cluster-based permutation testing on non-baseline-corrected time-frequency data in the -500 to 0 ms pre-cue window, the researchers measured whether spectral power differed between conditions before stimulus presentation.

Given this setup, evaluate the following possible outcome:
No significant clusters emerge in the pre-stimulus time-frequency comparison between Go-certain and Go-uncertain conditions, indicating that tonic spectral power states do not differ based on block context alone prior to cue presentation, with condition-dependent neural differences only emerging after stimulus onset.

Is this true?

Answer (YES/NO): NO